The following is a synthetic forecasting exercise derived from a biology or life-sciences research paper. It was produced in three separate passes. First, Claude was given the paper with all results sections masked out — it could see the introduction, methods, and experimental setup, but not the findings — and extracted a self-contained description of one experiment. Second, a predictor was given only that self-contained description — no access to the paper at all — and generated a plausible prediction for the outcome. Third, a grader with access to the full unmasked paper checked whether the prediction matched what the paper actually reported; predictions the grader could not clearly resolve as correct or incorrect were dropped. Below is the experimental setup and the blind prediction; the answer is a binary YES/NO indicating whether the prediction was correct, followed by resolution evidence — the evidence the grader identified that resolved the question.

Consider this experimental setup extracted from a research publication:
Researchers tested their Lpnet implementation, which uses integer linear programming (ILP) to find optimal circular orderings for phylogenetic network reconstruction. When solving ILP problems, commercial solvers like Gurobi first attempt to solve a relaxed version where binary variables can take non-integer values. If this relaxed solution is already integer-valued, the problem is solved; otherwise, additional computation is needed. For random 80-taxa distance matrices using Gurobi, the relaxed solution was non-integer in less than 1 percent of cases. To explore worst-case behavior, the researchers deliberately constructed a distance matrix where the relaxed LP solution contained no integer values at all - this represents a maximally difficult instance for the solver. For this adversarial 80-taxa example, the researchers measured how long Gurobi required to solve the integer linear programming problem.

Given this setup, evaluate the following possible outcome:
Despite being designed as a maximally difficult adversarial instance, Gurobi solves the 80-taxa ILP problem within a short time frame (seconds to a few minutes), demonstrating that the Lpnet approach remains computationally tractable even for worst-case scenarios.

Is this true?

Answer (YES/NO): NO